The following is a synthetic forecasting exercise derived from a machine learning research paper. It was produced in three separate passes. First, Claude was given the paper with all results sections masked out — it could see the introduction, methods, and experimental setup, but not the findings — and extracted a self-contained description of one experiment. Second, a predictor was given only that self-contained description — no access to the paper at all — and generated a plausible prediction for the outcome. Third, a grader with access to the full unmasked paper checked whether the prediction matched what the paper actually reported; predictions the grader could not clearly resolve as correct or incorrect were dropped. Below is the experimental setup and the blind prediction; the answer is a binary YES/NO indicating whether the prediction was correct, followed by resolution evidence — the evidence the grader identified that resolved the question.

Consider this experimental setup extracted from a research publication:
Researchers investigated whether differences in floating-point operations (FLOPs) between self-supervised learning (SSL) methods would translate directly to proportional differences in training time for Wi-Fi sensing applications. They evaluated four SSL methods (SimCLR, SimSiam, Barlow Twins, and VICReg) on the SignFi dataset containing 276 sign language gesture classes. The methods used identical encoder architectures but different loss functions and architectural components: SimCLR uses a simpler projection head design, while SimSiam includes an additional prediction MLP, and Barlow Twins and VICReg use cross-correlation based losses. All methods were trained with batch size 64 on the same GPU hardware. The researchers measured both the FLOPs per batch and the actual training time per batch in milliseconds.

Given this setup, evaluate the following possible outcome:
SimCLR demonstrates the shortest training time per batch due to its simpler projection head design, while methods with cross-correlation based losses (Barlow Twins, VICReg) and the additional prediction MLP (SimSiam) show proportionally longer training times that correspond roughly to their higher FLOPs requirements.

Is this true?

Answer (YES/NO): NO